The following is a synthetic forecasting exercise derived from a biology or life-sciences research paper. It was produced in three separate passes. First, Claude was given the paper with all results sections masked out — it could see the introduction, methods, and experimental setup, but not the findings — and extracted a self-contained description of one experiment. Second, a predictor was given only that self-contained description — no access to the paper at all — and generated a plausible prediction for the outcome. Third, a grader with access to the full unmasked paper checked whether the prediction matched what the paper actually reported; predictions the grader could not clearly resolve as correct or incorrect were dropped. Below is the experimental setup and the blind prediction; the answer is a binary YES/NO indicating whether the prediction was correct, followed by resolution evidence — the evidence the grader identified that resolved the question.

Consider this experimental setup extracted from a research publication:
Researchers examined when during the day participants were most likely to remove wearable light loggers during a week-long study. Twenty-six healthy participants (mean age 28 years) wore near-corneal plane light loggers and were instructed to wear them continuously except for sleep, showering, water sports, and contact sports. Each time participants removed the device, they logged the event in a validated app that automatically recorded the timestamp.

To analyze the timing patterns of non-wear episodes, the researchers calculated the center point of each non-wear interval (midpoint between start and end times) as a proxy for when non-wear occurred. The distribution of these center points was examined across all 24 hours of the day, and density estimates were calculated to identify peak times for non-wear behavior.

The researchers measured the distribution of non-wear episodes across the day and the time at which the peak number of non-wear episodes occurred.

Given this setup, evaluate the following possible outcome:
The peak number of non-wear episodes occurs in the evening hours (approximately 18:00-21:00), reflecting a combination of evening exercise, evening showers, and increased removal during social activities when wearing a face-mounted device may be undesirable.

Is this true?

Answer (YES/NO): YES